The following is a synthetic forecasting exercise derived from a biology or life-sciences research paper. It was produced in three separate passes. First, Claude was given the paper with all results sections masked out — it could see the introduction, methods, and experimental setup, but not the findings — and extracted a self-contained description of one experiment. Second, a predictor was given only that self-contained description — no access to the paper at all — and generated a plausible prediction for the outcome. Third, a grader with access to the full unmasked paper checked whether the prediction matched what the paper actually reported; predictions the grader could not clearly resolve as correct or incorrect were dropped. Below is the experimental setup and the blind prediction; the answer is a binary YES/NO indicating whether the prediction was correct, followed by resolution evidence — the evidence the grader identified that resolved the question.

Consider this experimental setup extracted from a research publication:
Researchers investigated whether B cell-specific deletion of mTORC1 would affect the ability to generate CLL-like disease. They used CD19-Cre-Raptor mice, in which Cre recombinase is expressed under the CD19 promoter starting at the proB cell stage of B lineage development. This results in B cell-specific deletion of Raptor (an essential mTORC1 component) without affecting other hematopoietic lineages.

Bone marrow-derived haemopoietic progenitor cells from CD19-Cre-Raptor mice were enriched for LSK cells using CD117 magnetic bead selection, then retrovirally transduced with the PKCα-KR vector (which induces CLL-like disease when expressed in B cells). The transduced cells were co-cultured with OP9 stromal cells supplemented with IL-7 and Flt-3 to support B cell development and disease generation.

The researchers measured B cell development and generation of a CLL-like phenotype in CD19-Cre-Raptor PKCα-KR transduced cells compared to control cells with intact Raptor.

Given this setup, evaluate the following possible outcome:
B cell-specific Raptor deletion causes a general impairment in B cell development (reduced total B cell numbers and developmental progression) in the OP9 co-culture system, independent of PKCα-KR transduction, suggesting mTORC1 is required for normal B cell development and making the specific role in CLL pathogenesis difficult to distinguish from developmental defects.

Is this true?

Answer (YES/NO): NO